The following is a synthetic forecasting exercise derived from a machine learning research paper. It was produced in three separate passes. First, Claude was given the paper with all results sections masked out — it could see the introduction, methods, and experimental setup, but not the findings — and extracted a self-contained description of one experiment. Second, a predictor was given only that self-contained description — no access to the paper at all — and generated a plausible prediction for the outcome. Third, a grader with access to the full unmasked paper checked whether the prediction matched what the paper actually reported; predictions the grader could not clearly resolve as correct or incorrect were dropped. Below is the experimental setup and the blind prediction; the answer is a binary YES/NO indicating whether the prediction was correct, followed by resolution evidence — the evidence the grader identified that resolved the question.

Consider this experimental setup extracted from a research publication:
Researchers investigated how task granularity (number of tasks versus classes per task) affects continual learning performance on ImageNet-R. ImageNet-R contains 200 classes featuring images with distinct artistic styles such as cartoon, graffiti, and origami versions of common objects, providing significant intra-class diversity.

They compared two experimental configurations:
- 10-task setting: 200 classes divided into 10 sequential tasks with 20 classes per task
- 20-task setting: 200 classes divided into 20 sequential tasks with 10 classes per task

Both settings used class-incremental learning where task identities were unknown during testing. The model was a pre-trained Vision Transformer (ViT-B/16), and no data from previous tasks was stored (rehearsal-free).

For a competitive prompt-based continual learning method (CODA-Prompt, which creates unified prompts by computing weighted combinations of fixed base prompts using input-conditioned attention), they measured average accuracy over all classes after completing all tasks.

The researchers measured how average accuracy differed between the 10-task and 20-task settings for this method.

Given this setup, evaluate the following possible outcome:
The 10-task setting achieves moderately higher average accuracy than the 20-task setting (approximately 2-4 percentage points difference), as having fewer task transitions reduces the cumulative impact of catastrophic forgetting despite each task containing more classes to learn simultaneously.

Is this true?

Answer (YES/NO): YES